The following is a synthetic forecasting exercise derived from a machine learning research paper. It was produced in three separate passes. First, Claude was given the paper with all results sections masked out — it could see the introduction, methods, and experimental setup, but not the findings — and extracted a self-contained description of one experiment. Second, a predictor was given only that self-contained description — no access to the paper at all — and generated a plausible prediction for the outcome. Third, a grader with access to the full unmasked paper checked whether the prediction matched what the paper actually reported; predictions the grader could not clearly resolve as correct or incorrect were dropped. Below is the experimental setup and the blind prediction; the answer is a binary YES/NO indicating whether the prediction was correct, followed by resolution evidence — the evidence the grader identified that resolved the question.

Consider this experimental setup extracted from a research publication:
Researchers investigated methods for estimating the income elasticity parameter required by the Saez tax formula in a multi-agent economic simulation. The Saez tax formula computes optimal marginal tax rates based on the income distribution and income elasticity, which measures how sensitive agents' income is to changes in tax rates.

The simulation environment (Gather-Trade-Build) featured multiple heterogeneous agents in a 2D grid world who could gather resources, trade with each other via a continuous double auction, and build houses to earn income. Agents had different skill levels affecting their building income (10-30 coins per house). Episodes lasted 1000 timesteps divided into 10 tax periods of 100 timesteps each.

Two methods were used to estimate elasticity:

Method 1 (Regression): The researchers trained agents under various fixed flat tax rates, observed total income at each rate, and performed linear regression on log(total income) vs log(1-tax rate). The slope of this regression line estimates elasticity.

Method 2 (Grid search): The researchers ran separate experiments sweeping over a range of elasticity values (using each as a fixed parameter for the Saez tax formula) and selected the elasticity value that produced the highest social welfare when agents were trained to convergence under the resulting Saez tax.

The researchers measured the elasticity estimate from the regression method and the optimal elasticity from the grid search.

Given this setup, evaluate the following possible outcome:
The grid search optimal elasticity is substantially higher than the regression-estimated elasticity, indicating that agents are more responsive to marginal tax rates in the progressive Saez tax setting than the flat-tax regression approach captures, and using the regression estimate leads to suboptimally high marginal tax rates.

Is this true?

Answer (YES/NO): NO